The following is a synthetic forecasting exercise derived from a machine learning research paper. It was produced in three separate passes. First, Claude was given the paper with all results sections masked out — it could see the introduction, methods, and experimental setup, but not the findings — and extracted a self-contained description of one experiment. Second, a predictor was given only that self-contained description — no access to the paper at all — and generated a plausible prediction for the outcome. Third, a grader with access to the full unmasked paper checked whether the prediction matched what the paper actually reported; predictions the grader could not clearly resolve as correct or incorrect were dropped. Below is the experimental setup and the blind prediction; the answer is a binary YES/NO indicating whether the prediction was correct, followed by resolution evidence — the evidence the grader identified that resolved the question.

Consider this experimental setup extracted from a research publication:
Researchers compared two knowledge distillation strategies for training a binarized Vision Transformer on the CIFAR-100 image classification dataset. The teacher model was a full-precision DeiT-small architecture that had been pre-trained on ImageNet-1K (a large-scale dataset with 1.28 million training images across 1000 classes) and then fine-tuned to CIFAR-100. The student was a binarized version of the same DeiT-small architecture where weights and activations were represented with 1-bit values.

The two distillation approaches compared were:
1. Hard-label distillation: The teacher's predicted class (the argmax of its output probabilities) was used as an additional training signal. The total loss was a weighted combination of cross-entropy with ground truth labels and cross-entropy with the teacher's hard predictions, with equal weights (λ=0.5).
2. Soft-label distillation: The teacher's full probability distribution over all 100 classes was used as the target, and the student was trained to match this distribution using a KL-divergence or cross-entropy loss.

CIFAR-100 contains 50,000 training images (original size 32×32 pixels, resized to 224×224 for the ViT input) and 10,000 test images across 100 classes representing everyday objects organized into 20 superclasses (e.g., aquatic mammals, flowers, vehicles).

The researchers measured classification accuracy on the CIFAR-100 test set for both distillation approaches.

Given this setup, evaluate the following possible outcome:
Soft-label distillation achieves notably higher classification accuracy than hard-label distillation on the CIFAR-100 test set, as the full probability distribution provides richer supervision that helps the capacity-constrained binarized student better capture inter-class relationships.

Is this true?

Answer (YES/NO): NO